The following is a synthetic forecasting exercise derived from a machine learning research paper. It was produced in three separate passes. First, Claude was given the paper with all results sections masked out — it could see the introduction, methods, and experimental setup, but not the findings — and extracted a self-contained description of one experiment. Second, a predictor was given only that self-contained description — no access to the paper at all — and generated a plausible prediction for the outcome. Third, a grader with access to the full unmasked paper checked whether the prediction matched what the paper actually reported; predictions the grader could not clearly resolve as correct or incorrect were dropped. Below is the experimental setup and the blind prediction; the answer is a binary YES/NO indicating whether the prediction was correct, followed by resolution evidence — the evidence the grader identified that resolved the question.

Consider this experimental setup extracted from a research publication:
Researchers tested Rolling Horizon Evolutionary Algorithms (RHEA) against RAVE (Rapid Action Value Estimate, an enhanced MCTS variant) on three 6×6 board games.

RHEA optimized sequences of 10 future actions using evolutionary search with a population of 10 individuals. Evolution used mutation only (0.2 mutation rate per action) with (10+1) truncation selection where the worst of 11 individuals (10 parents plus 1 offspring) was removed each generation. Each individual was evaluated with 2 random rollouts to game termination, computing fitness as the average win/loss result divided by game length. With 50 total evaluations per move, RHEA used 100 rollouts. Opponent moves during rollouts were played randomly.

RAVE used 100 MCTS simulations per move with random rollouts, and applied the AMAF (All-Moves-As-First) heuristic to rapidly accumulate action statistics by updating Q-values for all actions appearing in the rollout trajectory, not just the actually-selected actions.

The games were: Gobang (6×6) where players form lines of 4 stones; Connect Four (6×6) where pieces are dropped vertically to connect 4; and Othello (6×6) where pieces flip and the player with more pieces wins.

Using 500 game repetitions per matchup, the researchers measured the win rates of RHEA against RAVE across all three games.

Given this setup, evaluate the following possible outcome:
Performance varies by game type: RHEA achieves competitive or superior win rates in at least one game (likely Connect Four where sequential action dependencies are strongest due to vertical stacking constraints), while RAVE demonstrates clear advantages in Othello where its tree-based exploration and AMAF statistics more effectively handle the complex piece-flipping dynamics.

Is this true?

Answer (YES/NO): NO